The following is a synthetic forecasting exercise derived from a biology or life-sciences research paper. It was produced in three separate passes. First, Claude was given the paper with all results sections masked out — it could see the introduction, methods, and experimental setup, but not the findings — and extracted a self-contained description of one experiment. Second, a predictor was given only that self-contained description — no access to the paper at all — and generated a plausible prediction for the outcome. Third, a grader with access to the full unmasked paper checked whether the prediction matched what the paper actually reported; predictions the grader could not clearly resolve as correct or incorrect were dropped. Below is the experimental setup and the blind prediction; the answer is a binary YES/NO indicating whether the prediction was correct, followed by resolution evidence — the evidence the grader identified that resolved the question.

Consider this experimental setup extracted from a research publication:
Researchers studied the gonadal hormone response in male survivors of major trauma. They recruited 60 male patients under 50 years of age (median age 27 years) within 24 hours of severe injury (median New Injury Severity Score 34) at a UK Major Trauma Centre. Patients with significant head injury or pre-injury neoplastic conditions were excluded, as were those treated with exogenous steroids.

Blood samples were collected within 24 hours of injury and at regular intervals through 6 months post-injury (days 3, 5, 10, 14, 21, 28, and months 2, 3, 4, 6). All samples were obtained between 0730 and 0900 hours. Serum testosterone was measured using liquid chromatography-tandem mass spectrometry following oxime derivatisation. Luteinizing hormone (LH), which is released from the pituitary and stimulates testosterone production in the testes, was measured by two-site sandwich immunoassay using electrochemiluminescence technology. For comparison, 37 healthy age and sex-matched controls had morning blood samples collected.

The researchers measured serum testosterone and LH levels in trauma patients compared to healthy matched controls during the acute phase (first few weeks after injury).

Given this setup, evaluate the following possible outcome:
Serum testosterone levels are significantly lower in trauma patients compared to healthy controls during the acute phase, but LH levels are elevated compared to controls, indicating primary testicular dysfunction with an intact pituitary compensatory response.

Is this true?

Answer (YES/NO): NO